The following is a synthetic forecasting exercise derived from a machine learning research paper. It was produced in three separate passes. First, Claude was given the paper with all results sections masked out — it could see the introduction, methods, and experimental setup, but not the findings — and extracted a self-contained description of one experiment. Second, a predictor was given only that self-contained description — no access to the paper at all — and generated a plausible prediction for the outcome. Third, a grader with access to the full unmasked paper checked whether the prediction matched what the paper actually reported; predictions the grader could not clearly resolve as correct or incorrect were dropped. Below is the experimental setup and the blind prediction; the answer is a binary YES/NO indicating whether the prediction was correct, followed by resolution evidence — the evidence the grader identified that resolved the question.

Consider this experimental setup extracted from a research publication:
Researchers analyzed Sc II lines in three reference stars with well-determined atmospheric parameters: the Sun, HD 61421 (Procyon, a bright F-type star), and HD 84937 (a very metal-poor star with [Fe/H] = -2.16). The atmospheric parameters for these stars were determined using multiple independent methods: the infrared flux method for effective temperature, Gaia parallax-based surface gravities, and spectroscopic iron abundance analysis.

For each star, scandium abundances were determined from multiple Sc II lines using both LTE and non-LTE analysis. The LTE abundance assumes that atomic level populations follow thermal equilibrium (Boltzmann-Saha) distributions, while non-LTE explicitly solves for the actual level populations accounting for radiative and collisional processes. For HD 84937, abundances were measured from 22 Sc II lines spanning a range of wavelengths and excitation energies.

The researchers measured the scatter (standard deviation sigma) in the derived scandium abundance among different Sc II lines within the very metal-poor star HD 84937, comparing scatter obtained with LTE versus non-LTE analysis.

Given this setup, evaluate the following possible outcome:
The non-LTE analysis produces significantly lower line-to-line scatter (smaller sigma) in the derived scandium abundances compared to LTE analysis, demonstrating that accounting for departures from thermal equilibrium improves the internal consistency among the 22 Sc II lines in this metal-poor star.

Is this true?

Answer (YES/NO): NO